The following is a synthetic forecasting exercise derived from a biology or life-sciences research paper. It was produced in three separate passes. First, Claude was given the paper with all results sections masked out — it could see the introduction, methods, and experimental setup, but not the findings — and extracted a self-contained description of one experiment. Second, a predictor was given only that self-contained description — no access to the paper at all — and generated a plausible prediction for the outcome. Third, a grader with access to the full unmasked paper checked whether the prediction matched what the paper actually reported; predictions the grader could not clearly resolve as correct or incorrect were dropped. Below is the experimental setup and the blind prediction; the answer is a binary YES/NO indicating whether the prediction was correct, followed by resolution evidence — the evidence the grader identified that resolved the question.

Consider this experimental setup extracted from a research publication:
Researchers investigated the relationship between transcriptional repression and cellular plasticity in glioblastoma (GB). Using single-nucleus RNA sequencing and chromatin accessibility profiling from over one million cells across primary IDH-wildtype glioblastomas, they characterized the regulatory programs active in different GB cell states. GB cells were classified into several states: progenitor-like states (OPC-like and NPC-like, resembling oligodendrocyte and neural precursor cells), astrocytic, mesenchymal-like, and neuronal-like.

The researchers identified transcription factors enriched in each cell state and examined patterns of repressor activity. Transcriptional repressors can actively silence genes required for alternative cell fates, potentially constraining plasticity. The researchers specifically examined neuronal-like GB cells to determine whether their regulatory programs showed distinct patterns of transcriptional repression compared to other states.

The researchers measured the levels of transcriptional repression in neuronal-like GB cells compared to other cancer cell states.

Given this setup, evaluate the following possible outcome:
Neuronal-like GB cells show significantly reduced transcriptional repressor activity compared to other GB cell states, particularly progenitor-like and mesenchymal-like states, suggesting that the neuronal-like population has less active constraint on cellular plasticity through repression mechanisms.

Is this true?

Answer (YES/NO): NO